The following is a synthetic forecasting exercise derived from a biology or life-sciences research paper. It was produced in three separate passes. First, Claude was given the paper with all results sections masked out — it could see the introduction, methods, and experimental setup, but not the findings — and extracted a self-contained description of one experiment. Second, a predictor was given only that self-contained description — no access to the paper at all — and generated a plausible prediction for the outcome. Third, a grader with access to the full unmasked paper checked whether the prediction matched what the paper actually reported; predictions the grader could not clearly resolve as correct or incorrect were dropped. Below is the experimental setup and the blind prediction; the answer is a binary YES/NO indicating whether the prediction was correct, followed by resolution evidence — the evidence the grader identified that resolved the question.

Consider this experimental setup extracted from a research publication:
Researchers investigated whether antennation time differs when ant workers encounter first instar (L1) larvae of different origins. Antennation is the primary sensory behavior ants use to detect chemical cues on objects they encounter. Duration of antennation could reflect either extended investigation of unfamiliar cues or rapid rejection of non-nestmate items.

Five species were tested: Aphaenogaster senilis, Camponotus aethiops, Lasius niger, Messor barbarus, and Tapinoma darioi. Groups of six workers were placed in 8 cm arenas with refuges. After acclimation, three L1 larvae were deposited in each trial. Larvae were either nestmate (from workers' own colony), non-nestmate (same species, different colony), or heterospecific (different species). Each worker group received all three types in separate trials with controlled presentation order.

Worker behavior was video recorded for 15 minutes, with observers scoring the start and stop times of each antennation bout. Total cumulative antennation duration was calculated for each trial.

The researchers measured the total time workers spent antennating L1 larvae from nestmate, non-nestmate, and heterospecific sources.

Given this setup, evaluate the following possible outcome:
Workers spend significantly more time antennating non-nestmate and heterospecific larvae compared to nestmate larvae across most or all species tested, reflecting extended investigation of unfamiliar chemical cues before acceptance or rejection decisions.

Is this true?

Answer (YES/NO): NO